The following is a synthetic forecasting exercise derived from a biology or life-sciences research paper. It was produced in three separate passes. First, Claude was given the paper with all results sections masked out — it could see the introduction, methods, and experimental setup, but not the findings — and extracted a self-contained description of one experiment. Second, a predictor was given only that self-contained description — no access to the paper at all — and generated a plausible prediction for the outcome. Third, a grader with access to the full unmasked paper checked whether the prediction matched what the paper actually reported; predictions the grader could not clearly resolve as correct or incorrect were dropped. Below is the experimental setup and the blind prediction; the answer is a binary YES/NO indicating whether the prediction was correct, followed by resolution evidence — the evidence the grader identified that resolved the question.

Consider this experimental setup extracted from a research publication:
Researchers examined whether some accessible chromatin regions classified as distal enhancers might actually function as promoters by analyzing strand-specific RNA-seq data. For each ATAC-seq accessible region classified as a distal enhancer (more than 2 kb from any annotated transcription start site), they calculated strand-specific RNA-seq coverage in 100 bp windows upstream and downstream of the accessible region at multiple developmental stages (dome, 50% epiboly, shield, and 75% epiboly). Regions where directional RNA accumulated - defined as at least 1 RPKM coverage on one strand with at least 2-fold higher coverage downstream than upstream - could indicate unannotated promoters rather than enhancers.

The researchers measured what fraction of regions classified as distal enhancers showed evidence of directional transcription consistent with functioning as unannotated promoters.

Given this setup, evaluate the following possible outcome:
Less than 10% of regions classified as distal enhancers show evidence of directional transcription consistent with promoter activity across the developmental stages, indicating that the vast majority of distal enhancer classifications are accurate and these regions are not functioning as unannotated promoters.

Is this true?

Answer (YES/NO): YES